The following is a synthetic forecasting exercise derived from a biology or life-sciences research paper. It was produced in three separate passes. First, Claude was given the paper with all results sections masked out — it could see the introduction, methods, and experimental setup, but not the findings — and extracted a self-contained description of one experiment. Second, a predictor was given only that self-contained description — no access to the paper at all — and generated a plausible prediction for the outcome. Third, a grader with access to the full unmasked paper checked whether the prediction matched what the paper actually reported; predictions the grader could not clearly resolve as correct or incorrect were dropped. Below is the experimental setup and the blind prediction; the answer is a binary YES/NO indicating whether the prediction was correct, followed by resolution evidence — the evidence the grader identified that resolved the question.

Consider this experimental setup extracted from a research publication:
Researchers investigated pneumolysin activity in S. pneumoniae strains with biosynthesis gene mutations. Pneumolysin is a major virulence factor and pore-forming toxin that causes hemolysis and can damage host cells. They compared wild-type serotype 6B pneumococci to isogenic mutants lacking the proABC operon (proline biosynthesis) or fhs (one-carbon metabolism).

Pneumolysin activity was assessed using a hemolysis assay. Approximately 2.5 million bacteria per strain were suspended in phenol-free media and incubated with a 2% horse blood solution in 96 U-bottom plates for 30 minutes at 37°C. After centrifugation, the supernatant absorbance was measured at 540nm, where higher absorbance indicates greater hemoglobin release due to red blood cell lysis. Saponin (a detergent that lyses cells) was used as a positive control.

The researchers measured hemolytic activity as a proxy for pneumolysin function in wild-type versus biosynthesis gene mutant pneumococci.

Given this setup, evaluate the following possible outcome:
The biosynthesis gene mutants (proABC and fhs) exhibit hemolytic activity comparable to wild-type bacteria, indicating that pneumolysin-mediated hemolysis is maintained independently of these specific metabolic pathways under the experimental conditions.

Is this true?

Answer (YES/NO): NO